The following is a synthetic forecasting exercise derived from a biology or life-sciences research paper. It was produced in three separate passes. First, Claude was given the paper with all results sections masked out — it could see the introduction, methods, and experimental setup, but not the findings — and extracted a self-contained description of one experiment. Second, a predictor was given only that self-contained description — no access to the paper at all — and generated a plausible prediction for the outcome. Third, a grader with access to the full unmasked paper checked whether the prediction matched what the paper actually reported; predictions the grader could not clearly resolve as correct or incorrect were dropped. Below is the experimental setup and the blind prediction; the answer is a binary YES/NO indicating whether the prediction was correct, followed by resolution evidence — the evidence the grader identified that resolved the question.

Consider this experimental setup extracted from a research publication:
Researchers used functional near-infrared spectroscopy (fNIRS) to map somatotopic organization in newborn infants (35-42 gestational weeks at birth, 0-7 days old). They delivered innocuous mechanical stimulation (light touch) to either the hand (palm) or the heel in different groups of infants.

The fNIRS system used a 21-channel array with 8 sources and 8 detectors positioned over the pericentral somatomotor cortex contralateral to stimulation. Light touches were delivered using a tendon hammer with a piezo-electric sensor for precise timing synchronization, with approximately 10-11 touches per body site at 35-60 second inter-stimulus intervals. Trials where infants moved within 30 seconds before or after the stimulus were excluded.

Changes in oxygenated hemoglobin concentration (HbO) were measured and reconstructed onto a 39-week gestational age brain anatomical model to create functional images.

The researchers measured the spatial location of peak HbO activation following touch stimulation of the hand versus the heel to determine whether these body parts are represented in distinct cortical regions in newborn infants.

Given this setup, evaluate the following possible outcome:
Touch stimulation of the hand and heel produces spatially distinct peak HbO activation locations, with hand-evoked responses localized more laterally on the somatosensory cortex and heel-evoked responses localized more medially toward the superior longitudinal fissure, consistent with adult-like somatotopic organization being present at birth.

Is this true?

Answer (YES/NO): YES